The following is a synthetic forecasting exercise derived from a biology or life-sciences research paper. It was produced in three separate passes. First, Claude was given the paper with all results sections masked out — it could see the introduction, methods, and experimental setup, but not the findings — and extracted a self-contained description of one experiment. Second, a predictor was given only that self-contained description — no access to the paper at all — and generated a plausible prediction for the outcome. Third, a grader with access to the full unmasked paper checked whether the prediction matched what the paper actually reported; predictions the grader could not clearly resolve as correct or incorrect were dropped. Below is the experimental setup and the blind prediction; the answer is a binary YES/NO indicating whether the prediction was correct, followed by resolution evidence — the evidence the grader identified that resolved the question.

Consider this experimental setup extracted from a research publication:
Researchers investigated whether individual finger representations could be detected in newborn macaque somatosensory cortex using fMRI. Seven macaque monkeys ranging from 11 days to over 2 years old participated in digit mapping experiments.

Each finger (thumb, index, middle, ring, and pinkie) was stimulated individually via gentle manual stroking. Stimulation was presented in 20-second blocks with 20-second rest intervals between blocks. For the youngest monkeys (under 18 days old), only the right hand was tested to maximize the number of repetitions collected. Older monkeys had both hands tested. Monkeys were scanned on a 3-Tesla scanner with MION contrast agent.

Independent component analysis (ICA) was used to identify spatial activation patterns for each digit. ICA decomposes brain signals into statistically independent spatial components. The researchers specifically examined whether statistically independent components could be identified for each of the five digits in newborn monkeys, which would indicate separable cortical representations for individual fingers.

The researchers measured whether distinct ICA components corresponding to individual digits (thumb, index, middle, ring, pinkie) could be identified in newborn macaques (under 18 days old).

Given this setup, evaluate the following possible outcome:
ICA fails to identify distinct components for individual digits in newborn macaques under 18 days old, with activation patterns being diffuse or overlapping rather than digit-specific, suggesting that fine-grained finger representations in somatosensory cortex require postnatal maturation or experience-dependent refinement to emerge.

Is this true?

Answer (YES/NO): YES